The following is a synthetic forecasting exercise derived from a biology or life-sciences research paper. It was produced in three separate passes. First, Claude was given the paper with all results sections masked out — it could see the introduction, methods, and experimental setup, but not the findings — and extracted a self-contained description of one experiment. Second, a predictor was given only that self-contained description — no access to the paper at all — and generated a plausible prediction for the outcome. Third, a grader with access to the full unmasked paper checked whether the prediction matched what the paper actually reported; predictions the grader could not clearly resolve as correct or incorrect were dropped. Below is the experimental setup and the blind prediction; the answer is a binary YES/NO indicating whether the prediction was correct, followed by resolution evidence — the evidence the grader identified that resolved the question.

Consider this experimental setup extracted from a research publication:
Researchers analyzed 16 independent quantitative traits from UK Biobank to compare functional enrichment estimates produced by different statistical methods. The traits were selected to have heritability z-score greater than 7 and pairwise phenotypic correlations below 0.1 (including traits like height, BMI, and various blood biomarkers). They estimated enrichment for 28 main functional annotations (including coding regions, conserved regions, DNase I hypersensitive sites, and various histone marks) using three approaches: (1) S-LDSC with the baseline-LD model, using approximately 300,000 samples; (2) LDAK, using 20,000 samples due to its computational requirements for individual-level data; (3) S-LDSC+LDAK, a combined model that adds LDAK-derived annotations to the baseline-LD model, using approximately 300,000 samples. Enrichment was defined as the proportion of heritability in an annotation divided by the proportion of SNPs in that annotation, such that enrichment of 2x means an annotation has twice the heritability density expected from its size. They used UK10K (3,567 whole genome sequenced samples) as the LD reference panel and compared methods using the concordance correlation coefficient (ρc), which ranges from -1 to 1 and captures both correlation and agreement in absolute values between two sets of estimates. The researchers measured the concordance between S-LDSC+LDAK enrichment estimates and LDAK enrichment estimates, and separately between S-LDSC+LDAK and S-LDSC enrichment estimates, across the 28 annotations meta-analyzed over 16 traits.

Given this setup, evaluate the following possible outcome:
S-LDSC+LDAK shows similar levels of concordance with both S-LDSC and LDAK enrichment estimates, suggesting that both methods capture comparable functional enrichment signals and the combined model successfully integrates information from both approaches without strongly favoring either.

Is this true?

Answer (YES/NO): NO